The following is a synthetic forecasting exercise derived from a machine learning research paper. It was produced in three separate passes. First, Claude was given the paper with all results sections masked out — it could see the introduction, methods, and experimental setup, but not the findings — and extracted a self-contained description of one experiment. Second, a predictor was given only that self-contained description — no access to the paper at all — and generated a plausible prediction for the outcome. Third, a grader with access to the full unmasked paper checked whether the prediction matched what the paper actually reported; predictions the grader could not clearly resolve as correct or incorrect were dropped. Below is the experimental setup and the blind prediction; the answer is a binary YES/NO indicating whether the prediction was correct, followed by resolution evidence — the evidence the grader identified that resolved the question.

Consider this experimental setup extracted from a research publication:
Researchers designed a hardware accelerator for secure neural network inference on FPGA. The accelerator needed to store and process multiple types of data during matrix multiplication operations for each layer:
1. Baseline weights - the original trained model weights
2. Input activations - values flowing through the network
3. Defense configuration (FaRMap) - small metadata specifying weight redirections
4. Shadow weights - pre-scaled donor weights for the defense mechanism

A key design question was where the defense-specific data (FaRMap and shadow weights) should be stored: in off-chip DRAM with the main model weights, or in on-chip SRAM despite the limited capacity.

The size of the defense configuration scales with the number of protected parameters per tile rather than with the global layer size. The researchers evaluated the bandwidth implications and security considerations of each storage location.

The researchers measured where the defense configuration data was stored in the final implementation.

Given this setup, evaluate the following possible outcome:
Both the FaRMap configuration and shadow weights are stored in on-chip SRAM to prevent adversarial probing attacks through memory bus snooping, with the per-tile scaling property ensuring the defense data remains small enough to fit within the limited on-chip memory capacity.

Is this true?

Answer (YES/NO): NO